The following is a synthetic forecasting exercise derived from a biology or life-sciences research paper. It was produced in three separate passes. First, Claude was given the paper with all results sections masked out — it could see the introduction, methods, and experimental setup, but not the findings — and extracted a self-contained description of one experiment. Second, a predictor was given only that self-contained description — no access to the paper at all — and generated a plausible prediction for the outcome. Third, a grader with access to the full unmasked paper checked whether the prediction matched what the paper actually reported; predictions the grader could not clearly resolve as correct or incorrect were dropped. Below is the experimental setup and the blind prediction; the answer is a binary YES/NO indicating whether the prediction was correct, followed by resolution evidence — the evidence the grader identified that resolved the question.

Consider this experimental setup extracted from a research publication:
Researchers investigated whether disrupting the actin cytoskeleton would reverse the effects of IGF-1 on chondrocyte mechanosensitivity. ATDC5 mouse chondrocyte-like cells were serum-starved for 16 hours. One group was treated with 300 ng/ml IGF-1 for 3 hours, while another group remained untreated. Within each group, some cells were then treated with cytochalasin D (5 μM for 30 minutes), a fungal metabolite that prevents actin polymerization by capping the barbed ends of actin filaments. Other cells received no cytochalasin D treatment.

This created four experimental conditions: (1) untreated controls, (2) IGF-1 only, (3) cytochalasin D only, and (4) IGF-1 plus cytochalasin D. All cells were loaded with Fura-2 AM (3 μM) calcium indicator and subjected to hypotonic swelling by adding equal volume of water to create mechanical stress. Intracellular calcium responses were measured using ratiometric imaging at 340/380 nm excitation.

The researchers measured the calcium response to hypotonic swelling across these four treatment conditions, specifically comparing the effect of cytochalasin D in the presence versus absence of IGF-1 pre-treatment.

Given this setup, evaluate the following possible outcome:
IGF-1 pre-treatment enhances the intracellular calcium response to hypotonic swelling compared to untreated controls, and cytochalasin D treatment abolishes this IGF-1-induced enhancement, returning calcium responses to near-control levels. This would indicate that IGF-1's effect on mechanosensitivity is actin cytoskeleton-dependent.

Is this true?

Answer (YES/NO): NO